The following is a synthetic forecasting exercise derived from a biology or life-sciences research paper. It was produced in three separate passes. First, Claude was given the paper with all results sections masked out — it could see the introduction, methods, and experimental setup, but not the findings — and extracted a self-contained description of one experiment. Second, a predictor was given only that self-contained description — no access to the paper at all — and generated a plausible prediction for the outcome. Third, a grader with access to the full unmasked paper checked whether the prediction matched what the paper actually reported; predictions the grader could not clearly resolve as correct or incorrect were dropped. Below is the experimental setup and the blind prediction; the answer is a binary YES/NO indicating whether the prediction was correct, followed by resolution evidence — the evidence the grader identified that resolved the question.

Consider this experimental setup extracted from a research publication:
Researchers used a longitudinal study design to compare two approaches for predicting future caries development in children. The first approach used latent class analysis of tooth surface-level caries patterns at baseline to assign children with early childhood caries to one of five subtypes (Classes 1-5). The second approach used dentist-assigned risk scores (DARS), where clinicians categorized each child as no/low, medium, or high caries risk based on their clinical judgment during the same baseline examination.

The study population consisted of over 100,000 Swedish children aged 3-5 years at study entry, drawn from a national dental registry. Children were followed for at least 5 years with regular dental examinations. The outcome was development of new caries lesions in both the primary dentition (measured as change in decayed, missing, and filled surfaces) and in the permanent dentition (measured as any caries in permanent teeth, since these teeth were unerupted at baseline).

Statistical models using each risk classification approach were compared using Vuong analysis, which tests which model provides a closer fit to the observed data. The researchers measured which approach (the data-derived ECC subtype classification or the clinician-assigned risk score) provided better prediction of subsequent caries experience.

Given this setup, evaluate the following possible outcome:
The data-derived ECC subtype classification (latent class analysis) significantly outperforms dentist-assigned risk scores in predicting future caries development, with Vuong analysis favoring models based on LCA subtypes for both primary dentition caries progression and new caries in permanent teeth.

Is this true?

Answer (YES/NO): NO